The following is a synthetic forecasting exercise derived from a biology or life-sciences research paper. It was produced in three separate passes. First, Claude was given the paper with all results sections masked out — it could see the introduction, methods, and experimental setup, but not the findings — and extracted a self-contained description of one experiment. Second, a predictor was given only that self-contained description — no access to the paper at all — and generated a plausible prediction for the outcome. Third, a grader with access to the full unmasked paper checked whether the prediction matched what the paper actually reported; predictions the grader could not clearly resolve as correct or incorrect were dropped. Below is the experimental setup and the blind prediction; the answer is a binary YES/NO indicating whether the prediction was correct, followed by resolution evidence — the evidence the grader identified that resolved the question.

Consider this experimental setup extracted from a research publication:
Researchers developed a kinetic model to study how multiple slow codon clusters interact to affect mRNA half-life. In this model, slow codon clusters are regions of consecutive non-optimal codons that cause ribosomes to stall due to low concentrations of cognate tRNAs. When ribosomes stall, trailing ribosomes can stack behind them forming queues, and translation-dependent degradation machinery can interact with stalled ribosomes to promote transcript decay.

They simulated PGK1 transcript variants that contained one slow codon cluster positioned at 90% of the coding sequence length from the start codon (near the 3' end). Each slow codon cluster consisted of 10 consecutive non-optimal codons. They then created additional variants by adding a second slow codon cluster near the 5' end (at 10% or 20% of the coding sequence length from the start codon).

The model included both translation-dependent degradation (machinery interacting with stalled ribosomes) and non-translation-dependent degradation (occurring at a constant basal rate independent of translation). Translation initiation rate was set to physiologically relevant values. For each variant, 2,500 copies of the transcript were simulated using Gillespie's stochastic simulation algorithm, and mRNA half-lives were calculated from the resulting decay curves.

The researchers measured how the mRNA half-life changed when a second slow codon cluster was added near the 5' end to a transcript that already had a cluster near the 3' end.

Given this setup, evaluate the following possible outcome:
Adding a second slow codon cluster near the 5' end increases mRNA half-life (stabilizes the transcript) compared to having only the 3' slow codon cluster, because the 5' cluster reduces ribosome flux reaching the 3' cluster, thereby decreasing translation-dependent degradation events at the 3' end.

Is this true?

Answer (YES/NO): YES